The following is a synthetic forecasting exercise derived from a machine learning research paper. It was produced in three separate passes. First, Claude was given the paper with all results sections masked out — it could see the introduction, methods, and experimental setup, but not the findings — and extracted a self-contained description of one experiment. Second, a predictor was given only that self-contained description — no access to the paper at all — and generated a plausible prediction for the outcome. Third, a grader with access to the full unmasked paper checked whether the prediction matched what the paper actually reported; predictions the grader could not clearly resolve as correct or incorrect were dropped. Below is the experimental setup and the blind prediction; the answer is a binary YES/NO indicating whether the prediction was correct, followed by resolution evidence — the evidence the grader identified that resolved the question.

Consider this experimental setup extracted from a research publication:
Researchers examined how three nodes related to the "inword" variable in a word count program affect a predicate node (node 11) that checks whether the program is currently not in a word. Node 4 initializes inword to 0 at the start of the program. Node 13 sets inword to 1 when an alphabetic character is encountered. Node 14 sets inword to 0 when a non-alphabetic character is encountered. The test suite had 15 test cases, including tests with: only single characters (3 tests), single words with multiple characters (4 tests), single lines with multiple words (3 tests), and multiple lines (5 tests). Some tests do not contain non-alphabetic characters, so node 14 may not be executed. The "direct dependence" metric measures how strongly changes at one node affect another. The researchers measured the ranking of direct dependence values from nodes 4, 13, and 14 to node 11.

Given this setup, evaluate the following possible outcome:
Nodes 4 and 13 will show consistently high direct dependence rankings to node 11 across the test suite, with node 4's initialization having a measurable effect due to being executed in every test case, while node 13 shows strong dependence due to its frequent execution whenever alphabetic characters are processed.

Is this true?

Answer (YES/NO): NO